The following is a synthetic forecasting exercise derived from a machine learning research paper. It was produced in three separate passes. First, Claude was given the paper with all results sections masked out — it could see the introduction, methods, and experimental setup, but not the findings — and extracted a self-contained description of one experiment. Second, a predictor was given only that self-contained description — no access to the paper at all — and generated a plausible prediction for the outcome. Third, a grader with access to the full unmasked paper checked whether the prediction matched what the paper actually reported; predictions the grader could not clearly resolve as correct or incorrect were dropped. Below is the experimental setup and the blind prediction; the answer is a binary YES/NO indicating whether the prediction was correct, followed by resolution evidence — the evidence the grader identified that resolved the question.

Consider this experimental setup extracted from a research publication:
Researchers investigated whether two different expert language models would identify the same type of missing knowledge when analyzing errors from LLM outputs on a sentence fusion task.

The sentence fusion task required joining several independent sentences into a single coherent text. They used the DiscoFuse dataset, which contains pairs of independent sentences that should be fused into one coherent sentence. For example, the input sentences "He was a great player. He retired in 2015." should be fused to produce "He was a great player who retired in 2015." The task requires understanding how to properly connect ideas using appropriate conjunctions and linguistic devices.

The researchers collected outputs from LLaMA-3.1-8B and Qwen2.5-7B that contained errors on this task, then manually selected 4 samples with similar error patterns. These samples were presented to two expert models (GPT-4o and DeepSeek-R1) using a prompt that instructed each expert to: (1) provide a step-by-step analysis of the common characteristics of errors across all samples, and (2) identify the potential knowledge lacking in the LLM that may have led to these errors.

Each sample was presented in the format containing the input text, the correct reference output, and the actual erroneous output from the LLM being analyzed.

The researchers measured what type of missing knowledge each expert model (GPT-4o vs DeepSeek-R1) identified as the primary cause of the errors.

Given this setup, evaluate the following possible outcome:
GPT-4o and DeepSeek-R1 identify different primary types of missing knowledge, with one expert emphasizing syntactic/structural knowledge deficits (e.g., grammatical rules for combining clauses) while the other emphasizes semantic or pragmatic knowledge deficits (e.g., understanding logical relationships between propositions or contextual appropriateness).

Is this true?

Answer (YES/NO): NO